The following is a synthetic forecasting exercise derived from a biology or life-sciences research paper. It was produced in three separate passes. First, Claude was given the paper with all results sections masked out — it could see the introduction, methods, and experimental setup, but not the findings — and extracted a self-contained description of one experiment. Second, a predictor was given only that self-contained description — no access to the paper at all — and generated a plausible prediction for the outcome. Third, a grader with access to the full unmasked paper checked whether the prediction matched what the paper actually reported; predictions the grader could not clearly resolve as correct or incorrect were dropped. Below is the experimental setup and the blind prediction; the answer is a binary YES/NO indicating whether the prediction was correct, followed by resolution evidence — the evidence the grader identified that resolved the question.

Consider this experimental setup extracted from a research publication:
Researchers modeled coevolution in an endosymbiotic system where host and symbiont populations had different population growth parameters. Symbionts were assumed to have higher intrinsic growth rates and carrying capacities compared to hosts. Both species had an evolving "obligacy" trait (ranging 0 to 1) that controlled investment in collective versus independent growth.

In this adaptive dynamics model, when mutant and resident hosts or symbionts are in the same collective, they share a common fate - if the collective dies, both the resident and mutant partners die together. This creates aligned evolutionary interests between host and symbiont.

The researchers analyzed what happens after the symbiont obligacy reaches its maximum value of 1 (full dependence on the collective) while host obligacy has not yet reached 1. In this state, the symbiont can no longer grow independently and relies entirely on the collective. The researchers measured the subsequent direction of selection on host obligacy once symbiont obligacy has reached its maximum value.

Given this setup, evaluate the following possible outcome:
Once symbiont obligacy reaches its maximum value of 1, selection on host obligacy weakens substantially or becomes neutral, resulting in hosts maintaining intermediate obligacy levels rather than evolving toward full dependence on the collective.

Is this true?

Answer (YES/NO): YES